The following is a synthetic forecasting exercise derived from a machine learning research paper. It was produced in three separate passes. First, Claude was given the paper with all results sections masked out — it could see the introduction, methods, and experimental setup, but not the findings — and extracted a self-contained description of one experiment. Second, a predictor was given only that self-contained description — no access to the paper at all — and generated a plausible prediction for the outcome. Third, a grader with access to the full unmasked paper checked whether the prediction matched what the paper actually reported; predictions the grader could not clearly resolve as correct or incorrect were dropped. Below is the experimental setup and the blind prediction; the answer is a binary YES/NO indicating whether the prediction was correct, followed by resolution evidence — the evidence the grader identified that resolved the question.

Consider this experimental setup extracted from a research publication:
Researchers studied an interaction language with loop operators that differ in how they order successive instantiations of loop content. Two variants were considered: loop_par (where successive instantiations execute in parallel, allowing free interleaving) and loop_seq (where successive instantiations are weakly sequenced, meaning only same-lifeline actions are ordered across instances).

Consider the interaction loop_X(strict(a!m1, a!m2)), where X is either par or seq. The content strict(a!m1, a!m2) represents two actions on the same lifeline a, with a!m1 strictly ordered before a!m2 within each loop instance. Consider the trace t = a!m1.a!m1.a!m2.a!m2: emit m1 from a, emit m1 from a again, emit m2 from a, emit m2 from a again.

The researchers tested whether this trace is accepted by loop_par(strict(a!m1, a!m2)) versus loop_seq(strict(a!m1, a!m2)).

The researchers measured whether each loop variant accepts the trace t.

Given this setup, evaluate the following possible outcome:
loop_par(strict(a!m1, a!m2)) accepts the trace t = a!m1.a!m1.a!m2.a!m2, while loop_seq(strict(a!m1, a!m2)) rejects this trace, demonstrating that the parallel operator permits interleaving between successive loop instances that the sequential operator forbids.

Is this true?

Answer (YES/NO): YES